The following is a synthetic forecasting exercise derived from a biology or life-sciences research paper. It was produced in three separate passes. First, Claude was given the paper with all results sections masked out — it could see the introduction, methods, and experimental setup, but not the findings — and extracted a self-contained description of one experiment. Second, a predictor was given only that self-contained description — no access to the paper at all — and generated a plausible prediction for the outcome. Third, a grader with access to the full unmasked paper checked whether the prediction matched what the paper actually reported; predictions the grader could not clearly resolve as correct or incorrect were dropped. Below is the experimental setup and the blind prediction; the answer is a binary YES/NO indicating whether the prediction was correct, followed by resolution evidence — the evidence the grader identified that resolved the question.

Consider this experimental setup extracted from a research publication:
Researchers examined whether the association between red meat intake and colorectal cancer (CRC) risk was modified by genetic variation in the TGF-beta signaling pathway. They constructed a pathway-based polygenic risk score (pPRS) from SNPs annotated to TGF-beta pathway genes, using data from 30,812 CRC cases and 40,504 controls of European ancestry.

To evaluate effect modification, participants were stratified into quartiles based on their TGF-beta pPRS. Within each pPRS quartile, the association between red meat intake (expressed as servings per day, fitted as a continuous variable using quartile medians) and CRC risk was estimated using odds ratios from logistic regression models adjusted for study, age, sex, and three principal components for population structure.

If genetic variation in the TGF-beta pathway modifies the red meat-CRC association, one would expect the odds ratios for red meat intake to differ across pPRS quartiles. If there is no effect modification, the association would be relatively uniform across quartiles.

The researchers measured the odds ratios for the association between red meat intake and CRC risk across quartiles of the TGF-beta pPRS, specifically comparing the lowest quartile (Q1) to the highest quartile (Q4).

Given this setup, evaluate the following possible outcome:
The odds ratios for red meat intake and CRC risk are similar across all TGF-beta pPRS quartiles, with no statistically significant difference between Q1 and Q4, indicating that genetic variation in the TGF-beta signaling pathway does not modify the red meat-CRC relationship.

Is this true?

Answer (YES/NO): NO